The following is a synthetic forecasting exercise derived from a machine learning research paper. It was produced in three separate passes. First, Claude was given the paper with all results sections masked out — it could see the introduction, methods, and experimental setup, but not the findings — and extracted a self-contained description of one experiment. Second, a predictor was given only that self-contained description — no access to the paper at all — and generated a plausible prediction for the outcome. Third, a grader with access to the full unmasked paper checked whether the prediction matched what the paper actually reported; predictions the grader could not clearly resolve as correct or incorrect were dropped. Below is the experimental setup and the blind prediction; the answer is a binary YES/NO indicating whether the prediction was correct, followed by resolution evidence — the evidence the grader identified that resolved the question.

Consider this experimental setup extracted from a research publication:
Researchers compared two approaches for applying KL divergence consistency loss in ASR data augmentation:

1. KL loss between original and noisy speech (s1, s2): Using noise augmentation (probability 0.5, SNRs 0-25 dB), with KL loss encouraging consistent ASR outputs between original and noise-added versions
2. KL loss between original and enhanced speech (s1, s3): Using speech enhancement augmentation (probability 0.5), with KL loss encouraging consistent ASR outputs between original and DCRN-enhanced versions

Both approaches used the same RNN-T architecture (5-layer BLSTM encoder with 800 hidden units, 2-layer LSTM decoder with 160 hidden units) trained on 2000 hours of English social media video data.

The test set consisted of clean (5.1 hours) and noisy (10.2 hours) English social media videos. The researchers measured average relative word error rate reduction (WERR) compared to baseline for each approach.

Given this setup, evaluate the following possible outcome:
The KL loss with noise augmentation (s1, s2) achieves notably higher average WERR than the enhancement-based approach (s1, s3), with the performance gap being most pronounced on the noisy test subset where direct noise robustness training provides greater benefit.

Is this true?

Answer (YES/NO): NO